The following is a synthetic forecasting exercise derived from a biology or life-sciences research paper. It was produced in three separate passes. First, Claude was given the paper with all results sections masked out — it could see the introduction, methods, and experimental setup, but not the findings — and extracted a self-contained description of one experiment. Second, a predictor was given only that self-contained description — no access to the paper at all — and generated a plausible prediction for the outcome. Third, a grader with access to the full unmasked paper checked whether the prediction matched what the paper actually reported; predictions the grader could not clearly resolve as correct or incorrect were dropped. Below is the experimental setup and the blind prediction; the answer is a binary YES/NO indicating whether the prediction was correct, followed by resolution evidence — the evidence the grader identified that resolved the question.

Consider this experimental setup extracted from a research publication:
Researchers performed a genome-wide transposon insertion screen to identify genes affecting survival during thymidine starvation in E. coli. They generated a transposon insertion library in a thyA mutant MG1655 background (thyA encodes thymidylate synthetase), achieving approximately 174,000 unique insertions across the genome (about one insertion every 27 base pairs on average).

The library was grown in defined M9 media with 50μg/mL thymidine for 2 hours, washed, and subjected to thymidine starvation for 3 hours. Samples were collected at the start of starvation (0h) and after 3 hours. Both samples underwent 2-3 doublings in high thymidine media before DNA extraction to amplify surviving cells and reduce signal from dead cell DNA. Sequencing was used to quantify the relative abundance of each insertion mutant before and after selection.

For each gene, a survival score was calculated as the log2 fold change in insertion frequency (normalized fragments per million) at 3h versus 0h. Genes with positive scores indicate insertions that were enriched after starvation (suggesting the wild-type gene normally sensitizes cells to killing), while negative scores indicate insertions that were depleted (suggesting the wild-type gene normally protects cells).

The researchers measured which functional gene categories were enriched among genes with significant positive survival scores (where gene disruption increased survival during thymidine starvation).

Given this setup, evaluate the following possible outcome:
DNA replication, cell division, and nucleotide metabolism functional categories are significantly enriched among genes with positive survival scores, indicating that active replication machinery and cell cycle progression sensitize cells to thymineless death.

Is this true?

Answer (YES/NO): NO